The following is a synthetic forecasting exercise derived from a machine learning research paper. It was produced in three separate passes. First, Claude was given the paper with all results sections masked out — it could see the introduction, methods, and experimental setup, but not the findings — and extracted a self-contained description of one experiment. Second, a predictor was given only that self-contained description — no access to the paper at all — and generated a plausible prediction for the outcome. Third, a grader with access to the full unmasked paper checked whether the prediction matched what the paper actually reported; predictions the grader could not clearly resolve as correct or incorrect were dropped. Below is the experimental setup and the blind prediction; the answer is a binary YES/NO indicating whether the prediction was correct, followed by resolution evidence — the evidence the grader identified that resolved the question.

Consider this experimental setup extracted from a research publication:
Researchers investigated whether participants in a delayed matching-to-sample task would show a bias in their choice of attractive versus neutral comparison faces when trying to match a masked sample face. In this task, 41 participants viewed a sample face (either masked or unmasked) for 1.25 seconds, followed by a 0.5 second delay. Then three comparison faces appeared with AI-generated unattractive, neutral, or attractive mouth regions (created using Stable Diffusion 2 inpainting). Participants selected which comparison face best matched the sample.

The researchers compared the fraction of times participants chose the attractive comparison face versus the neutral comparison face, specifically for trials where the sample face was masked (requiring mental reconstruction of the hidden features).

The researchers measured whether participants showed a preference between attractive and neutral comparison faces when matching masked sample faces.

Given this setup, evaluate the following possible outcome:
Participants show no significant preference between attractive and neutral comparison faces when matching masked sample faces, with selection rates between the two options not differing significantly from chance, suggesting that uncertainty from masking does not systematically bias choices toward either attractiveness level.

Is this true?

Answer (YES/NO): NO